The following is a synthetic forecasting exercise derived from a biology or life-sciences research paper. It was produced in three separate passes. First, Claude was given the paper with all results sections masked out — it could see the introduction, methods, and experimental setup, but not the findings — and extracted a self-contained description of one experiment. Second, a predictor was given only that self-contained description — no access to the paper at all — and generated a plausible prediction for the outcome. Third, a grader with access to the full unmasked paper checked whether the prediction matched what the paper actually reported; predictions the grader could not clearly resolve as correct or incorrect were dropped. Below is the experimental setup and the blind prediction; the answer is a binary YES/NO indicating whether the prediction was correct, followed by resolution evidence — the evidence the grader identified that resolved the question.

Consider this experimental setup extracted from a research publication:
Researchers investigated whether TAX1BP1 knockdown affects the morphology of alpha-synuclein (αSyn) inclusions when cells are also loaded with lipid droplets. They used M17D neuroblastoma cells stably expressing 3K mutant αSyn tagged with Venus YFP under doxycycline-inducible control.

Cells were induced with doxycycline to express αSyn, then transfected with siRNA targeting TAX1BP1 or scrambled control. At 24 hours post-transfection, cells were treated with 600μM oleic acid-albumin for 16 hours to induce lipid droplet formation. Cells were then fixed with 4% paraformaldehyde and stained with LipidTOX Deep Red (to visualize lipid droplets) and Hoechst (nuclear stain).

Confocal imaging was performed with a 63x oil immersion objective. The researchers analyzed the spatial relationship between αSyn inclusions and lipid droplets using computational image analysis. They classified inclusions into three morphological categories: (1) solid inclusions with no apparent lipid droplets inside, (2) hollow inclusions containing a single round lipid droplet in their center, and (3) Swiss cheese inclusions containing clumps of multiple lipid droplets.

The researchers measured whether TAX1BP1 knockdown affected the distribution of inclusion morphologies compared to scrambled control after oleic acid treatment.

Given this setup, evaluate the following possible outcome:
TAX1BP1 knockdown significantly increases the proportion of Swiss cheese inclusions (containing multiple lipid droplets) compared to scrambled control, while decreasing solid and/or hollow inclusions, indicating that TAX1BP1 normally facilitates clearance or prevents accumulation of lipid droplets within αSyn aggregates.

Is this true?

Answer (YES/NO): NO